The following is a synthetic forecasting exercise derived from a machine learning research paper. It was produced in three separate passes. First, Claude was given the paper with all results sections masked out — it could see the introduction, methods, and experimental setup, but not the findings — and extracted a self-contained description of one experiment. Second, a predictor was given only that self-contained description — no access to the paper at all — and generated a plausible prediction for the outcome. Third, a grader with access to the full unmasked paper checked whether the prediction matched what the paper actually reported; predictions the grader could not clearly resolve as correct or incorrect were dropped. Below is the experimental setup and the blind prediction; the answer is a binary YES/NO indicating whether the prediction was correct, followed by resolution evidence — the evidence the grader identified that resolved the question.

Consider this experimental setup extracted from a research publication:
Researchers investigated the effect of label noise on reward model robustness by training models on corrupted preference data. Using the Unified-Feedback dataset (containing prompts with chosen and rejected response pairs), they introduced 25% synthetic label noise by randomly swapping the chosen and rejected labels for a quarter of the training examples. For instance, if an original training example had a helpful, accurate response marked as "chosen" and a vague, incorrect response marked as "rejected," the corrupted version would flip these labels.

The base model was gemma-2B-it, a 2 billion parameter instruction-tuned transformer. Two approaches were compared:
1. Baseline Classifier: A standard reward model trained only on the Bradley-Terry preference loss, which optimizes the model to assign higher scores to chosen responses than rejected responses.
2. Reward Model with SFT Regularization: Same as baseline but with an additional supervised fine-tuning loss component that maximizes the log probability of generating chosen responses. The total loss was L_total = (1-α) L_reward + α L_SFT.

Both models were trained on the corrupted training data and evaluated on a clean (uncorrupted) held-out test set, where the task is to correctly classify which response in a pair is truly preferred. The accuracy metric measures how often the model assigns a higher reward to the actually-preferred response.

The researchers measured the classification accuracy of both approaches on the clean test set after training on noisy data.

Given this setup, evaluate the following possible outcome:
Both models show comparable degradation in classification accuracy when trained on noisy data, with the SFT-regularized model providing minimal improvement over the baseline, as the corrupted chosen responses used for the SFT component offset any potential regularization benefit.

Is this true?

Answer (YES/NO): NO